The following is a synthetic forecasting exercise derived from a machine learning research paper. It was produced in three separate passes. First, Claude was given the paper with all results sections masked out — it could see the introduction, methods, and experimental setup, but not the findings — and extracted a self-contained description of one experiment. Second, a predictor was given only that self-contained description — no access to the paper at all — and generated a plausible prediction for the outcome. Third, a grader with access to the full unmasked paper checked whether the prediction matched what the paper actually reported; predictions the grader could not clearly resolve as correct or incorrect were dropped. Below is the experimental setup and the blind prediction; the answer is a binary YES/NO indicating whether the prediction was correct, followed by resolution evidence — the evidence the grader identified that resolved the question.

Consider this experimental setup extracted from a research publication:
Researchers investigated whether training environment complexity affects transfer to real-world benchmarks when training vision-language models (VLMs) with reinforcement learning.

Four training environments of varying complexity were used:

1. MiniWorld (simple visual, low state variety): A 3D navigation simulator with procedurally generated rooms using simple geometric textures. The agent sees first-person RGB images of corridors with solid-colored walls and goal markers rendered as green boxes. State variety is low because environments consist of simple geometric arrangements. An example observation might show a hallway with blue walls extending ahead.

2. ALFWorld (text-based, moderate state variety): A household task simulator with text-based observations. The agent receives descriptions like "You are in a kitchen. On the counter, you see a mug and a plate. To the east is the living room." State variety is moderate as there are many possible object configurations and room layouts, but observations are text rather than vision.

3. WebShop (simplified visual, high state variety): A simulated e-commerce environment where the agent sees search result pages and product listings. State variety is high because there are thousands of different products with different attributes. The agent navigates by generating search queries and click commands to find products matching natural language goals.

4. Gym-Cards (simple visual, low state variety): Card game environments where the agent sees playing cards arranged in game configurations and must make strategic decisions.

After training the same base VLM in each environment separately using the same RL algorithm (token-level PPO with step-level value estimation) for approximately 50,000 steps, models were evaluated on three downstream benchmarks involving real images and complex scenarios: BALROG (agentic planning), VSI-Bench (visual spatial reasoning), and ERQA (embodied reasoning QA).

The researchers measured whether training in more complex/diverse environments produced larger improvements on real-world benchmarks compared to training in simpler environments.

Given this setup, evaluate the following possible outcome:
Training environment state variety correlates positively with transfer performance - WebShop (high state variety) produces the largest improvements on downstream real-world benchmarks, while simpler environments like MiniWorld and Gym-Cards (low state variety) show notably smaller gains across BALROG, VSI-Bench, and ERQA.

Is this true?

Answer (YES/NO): NO